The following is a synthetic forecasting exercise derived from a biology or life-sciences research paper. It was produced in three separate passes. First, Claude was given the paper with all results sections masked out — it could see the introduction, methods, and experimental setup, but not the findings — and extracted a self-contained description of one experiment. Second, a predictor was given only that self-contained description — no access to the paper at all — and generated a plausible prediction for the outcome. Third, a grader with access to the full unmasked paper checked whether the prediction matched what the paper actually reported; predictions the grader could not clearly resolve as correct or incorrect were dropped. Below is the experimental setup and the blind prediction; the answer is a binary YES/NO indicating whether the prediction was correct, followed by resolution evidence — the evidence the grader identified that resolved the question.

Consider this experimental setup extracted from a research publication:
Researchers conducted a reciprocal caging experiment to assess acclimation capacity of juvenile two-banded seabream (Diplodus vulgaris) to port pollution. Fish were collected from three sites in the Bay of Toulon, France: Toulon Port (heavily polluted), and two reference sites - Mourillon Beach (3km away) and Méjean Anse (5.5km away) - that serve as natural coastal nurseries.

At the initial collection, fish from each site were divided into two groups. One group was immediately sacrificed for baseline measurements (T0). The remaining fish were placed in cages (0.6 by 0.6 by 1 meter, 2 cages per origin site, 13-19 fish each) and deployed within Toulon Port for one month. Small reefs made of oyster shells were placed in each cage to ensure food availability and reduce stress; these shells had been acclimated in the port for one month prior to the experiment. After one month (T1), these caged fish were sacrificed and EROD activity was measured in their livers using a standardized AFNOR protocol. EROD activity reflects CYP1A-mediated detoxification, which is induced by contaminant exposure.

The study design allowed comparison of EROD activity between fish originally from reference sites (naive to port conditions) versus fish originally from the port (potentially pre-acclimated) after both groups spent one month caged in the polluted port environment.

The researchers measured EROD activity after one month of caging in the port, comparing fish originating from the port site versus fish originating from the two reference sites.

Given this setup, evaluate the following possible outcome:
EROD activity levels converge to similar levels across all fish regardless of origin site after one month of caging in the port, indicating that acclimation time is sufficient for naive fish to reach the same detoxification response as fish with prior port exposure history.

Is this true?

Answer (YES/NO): YES